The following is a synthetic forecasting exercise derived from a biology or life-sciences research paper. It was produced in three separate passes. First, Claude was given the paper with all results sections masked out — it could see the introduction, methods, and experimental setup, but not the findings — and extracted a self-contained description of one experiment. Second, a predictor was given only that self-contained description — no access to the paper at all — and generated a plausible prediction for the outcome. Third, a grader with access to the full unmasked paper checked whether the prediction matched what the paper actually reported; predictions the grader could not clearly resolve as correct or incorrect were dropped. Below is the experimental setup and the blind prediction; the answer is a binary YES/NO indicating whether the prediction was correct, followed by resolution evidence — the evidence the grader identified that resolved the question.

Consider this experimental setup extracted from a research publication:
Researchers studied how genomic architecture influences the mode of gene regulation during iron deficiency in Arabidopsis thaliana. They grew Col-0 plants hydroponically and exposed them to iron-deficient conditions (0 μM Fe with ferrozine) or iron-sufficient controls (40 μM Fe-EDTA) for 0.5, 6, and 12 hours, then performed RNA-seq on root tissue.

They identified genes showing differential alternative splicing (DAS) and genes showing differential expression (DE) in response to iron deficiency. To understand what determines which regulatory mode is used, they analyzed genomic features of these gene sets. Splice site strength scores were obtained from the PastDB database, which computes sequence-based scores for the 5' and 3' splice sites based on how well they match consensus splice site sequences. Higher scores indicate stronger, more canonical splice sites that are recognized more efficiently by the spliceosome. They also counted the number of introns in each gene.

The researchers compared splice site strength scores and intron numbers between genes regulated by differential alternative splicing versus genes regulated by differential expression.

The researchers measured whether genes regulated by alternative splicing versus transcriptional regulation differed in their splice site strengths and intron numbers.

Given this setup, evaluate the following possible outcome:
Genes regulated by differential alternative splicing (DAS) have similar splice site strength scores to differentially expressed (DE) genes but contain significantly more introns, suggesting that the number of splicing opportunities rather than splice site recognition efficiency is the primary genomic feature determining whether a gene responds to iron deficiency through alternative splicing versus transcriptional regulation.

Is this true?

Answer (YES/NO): NO